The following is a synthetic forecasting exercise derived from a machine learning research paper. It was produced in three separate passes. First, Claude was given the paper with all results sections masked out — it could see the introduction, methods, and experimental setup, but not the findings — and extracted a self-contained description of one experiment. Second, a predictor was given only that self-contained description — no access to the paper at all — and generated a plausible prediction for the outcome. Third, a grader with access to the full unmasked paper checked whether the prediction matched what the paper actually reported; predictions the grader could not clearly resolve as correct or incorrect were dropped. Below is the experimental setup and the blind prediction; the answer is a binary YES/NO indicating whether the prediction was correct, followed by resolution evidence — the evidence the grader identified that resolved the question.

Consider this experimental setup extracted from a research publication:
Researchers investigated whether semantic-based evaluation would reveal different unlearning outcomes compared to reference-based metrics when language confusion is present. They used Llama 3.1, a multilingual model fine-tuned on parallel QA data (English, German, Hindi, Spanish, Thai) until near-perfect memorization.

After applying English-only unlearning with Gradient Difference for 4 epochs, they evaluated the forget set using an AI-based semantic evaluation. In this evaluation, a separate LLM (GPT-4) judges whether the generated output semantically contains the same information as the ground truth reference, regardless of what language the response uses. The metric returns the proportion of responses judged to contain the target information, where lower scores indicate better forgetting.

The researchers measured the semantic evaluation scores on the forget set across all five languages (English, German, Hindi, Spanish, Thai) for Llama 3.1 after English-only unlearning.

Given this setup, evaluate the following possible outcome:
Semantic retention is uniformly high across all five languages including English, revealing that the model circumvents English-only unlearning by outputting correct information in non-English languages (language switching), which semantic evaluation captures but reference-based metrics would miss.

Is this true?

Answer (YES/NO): NO